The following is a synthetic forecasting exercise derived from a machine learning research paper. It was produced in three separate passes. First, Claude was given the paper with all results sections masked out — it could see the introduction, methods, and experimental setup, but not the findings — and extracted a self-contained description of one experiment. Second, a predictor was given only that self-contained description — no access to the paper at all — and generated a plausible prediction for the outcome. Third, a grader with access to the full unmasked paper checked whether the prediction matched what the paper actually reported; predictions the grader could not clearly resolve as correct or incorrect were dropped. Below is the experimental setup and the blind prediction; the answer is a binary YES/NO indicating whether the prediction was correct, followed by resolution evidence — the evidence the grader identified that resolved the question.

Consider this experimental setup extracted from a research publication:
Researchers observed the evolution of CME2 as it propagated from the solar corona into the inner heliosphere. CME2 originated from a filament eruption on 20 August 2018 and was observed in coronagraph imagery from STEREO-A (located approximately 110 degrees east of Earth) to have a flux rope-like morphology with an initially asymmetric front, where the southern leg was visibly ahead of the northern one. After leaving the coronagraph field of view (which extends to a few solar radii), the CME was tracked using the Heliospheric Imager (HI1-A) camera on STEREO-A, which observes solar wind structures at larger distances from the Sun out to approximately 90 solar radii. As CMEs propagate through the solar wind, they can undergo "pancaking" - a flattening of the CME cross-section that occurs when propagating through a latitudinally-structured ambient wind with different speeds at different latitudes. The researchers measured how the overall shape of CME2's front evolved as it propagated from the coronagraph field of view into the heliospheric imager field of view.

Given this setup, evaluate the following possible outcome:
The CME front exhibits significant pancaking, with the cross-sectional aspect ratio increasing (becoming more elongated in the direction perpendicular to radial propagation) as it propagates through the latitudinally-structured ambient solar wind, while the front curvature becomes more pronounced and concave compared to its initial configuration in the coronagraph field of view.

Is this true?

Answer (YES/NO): NO